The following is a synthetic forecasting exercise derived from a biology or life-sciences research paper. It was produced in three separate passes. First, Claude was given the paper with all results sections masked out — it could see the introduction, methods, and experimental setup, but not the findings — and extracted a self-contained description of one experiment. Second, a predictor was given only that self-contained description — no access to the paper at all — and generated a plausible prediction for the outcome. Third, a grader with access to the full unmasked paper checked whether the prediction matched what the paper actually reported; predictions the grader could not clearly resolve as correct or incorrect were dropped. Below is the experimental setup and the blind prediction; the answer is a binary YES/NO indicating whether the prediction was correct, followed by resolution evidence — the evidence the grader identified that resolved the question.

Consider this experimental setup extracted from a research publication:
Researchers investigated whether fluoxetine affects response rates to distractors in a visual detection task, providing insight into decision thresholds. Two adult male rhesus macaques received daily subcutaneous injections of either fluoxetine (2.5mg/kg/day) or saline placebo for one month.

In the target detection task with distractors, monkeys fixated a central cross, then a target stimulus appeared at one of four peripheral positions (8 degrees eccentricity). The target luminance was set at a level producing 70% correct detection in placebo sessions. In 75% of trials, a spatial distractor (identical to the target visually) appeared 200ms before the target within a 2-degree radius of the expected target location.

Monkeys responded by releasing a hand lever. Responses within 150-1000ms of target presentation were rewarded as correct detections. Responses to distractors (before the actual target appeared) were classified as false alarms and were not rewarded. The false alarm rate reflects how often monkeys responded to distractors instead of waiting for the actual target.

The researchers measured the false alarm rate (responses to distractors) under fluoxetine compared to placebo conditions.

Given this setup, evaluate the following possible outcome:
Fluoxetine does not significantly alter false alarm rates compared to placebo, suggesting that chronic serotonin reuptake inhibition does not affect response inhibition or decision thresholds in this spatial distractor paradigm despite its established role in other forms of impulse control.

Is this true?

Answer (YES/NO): NO